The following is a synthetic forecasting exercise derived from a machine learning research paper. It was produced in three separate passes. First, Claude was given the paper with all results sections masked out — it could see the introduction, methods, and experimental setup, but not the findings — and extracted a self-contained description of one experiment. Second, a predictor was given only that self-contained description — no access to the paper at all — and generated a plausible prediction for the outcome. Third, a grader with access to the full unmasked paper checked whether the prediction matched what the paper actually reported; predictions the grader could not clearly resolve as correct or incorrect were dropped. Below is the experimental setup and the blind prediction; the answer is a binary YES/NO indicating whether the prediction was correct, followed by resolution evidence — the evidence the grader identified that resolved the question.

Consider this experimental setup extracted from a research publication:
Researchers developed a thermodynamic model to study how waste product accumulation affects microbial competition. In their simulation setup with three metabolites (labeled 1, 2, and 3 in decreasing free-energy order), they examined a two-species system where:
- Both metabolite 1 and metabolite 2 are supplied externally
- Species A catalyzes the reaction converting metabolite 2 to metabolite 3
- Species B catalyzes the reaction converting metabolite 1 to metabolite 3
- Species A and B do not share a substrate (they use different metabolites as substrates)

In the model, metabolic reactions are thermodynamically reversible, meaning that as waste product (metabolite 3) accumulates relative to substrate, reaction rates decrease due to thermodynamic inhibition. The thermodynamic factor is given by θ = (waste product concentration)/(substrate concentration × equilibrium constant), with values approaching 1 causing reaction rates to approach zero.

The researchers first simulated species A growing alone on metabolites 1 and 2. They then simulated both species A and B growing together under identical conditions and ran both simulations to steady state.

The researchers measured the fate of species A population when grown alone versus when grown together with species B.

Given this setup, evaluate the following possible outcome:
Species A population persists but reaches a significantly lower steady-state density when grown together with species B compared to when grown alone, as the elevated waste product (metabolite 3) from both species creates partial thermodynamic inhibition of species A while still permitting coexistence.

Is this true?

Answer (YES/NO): NO